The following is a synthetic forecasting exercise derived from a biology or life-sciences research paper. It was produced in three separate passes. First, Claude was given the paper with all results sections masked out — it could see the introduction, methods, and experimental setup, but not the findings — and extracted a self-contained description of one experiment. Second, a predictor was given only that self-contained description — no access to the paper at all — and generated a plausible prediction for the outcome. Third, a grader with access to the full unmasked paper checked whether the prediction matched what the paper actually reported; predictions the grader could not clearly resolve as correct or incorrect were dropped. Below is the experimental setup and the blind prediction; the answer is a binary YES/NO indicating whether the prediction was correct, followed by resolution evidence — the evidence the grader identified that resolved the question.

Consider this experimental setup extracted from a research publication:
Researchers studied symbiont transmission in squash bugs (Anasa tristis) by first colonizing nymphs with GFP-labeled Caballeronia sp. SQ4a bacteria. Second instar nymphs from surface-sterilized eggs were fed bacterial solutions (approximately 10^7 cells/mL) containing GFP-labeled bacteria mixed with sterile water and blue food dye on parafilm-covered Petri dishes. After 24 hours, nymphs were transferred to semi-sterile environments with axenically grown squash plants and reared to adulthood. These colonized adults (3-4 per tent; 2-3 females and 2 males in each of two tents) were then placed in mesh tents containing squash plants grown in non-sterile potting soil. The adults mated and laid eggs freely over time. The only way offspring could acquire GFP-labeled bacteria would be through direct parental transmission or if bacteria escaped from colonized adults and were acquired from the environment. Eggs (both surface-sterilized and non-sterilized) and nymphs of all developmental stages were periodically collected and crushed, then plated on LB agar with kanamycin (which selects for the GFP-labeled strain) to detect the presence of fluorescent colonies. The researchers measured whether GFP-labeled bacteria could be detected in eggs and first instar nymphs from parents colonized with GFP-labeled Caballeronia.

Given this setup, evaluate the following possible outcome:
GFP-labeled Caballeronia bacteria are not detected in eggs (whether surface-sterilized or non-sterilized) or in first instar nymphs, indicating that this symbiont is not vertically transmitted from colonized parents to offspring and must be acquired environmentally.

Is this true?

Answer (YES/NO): YES